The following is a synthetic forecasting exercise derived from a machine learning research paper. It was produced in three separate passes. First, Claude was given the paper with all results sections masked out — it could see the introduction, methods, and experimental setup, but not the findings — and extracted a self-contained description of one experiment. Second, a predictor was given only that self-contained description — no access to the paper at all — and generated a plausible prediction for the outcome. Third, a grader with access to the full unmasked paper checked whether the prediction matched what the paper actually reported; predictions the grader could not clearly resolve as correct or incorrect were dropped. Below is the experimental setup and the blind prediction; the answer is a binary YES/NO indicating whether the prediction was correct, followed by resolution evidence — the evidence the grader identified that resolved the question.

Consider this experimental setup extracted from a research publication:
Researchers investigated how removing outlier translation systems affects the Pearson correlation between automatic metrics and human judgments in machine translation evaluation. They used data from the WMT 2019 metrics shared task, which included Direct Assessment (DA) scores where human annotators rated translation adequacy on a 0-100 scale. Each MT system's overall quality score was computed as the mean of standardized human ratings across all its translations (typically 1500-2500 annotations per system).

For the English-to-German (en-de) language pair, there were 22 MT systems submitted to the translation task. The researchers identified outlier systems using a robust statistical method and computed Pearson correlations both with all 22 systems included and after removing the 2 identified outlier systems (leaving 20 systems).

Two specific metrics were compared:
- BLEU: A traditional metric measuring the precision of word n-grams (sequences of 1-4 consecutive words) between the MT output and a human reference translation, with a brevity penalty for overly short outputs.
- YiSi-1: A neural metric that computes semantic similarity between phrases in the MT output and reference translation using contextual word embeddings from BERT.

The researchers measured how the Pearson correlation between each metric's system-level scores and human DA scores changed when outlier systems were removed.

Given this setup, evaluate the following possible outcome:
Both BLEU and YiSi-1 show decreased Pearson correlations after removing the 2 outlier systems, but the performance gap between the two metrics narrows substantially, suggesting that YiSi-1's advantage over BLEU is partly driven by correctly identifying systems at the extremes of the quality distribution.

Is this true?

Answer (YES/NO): NO